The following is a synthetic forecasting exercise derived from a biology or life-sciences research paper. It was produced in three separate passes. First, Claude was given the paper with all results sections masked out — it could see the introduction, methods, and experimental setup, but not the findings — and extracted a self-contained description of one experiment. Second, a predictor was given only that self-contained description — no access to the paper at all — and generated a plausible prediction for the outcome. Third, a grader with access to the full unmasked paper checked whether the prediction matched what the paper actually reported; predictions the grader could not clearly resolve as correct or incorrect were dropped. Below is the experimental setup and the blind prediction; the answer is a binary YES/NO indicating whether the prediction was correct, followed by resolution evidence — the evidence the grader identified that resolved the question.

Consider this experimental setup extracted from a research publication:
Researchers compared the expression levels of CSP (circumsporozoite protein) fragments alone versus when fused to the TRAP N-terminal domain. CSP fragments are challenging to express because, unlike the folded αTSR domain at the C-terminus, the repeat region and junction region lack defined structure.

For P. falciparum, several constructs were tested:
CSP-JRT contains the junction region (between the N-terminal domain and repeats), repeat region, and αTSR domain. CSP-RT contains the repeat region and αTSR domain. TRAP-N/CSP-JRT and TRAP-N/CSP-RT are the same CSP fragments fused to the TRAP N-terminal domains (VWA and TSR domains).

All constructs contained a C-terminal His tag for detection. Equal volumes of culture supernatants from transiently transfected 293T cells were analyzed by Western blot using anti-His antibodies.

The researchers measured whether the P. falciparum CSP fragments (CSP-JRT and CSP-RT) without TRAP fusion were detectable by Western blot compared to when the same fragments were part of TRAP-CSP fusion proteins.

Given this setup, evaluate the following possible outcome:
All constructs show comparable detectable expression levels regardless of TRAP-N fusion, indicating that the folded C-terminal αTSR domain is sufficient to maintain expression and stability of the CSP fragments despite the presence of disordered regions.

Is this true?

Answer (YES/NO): NO